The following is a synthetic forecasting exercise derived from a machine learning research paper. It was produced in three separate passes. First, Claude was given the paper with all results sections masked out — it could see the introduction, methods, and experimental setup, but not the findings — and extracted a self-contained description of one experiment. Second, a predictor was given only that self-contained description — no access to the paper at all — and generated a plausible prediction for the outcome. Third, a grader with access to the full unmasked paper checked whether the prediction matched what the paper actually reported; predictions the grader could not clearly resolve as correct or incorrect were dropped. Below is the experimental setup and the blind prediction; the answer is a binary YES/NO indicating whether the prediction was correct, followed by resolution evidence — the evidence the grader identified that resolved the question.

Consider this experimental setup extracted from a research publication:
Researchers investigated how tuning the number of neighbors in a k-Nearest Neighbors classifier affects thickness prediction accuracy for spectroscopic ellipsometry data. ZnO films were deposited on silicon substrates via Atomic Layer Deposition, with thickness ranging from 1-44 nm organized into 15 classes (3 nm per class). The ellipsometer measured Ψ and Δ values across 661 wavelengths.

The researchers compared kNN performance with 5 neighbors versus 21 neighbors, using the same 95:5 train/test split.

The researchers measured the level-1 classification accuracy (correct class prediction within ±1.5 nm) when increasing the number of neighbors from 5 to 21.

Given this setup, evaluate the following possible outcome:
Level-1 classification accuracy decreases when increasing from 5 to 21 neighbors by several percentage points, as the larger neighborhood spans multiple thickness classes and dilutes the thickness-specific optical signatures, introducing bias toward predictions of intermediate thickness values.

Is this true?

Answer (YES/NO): NO